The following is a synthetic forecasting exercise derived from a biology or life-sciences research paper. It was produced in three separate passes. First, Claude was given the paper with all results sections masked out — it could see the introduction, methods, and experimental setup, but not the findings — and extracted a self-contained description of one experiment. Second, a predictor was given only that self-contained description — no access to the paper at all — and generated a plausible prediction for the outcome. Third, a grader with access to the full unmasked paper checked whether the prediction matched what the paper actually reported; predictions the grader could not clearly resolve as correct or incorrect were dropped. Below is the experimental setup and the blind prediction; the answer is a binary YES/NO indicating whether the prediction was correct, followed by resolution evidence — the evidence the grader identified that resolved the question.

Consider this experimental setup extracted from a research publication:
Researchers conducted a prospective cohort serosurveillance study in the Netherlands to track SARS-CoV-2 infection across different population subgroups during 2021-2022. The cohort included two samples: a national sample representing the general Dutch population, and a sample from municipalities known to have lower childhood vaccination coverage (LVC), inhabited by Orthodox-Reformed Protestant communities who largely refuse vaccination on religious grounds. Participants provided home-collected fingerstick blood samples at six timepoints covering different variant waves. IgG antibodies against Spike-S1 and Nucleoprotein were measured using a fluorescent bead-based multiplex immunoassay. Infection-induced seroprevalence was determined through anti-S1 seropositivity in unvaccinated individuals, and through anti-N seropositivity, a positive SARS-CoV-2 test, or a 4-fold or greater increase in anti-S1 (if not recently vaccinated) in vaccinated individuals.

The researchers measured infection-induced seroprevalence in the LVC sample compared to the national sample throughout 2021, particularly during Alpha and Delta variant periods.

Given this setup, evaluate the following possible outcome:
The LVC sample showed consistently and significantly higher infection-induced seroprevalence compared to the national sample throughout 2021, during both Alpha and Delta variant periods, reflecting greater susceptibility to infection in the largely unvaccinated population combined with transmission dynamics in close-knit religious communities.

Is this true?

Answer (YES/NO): YES